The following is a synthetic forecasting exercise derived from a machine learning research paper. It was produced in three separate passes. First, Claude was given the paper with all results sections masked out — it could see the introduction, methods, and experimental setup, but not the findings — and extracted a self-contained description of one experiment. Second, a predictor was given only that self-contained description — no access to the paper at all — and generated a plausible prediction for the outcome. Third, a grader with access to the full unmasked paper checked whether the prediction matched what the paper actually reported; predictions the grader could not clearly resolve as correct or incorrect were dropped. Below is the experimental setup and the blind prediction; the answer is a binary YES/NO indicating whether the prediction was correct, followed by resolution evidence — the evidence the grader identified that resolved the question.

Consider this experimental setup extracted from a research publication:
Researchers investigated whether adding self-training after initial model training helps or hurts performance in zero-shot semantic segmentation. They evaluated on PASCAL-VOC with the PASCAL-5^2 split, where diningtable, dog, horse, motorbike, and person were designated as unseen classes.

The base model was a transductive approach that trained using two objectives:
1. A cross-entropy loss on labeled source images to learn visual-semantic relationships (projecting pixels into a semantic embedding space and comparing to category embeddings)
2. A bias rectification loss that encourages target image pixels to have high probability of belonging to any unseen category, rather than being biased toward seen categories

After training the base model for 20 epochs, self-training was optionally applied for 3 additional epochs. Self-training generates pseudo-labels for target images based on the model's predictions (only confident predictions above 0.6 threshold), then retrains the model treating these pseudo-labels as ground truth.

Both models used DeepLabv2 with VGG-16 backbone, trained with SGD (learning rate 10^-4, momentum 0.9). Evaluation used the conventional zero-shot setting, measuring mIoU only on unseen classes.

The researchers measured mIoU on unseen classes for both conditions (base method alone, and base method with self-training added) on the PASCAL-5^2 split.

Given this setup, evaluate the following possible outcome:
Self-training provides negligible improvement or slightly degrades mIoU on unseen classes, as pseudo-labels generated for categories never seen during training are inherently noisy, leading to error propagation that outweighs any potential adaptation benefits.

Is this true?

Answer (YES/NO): NO